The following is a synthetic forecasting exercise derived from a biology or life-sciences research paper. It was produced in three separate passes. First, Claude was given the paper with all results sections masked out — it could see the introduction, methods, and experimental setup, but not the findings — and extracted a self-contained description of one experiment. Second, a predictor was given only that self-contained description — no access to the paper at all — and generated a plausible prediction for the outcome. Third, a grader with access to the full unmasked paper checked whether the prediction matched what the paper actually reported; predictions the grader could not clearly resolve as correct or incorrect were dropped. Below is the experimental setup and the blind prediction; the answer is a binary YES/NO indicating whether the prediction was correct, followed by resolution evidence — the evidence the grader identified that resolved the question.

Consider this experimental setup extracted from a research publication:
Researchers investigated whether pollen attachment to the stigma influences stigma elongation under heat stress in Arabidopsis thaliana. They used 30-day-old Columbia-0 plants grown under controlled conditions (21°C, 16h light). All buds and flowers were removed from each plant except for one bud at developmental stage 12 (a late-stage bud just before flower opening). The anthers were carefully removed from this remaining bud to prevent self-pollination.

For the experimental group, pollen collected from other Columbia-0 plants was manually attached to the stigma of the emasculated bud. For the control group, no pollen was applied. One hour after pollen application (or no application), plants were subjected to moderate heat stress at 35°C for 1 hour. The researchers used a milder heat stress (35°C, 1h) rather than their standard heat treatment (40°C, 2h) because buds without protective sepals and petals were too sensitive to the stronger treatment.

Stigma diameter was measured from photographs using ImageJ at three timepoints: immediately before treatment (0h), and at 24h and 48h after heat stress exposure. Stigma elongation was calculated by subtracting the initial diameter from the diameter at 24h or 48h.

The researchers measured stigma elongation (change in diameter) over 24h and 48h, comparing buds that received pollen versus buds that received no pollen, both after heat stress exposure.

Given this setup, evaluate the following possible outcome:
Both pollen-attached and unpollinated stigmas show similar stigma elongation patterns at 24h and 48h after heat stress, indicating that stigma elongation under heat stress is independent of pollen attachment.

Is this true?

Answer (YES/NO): NO